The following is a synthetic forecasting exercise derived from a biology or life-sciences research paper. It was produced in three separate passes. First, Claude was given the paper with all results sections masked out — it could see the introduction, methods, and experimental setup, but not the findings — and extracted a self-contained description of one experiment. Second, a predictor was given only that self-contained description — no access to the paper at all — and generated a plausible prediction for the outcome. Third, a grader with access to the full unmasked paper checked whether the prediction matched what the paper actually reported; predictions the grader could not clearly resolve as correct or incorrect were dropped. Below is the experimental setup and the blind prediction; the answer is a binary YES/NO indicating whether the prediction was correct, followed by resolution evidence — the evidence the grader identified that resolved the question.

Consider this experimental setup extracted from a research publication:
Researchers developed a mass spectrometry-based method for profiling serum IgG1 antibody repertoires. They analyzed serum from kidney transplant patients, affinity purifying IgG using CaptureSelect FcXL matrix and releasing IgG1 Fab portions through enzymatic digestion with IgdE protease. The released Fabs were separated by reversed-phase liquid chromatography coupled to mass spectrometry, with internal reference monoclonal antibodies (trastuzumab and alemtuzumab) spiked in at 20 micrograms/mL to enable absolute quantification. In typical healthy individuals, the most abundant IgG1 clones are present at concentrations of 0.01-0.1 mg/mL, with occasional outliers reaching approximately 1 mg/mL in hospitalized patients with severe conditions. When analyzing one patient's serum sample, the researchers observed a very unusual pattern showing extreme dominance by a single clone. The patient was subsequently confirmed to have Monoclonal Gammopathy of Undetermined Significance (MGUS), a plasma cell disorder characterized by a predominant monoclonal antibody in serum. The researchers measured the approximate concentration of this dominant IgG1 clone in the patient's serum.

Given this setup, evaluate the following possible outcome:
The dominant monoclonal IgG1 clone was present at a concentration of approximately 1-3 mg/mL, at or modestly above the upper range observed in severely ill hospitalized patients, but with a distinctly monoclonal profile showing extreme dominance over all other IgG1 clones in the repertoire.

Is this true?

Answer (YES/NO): NO